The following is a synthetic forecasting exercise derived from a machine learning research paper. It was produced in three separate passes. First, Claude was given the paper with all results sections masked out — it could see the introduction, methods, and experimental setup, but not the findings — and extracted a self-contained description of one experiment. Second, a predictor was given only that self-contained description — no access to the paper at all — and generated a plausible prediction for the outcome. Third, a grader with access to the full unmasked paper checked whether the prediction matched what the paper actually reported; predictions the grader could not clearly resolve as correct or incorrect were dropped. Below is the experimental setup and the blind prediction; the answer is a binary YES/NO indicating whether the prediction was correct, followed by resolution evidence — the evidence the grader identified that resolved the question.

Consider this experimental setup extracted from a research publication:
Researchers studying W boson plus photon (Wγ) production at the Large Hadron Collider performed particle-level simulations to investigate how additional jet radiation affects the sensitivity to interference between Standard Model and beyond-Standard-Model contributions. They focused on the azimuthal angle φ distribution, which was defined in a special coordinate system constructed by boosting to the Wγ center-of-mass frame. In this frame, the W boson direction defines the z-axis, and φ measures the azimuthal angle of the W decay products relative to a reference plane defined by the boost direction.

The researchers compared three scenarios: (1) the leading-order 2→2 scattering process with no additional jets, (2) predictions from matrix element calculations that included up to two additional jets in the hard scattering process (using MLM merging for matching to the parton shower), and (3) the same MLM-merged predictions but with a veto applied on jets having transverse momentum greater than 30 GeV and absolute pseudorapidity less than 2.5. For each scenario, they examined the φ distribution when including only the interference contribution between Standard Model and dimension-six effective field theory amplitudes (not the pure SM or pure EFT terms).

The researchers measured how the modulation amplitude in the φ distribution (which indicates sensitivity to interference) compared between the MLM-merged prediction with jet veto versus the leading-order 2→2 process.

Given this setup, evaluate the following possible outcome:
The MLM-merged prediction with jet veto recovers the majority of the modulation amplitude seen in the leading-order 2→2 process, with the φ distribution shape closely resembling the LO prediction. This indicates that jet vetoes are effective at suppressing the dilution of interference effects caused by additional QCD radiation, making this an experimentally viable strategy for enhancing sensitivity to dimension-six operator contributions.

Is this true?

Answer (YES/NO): YES